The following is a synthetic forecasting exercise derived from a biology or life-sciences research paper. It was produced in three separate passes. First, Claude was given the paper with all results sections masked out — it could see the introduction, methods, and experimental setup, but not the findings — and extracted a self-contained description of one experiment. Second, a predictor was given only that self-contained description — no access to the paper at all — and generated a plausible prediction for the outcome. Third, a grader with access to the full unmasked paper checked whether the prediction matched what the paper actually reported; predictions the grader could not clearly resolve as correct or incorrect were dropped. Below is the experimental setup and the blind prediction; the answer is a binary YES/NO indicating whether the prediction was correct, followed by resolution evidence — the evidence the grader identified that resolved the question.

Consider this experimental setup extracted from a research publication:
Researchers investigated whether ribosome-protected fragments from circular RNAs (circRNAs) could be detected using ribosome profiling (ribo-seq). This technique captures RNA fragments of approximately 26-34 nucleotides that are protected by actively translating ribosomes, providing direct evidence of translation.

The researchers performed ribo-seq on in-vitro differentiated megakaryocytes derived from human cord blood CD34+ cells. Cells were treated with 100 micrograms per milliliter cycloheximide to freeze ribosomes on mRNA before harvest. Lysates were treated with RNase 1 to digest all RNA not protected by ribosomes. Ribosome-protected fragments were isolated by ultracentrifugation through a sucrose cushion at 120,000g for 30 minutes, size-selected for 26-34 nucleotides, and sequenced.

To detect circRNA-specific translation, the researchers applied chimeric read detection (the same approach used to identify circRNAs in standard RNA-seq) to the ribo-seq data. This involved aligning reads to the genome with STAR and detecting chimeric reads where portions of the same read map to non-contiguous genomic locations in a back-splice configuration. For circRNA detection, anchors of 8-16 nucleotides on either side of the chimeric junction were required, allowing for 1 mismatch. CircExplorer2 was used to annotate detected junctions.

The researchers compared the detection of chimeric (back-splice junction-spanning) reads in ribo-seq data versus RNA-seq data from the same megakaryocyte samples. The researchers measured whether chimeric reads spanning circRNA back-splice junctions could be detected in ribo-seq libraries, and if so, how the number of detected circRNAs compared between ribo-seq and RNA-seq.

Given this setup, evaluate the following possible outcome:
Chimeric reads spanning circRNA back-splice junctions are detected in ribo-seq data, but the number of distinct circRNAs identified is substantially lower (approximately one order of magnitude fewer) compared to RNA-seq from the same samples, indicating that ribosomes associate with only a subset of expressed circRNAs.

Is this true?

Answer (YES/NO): NO